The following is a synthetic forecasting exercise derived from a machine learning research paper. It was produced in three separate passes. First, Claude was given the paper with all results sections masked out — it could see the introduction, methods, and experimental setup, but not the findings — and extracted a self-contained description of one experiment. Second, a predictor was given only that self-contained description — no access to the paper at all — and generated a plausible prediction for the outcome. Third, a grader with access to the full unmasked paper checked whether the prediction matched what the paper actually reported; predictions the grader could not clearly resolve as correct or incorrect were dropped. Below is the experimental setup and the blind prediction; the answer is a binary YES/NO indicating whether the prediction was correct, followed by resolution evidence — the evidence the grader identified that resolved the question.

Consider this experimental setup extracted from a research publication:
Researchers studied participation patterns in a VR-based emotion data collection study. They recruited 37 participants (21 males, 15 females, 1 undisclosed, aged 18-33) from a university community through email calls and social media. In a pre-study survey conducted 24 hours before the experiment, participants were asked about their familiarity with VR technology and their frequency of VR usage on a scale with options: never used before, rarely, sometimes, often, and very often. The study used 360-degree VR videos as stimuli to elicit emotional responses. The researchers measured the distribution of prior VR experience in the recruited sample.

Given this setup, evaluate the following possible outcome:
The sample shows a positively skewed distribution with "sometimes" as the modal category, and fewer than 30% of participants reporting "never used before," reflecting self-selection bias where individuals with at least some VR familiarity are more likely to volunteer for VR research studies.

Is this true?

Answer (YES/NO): NO